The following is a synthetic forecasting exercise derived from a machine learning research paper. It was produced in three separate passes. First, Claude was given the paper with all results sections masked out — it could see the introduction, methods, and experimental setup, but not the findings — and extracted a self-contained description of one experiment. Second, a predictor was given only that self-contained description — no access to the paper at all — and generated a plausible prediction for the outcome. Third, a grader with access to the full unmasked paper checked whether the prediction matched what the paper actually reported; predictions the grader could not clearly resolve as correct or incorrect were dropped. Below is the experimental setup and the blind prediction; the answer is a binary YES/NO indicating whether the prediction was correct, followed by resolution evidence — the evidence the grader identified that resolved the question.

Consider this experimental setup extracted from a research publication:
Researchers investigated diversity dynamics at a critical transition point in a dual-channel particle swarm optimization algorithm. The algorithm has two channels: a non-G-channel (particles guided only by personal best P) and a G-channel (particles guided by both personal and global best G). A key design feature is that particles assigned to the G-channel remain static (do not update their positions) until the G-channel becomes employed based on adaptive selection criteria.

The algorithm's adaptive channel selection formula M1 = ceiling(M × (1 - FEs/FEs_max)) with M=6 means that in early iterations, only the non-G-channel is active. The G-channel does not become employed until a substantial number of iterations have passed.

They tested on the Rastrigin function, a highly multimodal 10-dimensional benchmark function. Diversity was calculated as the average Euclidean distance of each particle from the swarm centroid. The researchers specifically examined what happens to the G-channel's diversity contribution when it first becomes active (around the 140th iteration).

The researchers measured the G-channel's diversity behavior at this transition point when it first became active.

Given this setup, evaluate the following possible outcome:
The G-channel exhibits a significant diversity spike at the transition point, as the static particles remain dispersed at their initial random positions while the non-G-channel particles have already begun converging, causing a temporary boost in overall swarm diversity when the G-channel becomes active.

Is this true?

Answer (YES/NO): YES